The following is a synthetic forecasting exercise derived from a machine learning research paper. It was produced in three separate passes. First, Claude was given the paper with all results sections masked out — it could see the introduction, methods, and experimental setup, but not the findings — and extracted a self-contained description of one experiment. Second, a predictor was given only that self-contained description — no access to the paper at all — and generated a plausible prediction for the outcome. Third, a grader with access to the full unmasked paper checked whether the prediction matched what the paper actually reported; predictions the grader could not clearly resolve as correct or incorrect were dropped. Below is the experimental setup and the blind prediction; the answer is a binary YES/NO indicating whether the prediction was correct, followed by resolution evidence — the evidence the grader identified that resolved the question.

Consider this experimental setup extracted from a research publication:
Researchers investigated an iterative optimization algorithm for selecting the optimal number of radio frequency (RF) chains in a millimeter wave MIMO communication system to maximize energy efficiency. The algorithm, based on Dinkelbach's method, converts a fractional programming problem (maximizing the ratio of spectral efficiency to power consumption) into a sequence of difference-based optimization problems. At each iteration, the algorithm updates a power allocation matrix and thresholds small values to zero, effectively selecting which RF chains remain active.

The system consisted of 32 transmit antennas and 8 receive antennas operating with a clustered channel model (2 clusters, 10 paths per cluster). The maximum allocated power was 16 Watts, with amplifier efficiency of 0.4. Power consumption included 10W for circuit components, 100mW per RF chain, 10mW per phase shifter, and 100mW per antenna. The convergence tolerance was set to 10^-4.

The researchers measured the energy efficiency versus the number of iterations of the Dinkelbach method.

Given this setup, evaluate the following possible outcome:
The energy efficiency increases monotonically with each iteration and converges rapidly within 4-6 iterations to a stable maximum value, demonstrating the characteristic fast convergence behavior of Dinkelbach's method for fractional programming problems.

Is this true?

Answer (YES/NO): NO